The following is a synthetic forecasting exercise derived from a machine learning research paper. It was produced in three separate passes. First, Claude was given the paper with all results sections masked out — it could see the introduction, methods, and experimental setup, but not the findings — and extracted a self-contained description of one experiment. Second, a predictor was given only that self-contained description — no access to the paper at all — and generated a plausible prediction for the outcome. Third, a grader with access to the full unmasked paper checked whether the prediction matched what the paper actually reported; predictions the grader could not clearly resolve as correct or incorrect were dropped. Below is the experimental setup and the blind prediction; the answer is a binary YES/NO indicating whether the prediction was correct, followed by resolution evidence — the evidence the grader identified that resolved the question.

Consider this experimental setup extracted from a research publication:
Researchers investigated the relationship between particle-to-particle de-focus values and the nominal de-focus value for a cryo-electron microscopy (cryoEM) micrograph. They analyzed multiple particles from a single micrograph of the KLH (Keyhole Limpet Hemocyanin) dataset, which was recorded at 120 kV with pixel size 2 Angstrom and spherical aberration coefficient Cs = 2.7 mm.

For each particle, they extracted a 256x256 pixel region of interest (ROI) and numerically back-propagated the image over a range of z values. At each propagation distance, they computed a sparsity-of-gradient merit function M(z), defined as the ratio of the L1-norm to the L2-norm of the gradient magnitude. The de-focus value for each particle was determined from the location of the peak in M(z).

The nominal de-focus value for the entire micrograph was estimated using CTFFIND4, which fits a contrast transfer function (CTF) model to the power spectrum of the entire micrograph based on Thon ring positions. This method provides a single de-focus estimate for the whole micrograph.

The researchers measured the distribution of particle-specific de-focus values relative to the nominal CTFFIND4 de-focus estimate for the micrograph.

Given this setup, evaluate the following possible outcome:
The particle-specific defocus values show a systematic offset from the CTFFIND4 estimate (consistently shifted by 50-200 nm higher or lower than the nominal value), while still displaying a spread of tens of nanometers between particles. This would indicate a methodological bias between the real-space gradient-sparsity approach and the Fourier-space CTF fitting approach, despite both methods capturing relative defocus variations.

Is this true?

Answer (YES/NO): NO